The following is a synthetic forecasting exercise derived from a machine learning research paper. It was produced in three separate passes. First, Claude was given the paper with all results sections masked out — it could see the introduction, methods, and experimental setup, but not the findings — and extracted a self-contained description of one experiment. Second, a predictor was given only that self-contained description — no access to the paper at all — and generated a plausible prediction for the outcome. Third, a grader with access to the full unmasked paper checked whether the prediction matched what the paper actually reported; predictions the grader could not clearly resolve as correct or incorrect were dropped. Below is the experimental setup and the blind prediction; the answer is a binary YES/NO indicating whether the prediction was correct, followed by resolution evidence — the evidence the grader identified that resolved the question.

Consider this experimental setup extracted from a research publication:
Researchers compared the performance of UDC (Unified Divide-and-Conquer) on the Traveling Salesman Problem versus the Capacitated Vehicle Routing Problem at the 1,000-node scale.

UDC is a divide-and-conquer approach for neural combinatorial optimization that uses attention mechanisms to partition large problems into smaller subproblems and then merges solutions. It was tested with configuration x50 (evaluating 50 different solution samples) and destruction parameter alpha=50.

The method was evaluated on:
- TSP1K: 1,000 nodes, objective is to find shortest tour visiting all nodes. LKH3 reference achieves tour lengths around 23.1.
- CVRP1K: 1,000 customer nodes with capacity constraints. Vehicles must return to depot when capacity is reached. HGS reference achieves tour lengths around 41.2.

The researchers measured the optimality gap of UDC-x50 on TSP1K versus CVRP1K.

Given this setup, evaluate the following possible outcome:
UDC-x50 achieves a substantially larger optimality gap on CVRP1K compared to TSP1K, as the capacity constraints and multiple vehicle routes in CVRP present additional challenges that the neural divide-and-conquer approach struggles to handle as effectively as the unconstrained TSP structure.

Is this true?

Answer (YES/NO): YES